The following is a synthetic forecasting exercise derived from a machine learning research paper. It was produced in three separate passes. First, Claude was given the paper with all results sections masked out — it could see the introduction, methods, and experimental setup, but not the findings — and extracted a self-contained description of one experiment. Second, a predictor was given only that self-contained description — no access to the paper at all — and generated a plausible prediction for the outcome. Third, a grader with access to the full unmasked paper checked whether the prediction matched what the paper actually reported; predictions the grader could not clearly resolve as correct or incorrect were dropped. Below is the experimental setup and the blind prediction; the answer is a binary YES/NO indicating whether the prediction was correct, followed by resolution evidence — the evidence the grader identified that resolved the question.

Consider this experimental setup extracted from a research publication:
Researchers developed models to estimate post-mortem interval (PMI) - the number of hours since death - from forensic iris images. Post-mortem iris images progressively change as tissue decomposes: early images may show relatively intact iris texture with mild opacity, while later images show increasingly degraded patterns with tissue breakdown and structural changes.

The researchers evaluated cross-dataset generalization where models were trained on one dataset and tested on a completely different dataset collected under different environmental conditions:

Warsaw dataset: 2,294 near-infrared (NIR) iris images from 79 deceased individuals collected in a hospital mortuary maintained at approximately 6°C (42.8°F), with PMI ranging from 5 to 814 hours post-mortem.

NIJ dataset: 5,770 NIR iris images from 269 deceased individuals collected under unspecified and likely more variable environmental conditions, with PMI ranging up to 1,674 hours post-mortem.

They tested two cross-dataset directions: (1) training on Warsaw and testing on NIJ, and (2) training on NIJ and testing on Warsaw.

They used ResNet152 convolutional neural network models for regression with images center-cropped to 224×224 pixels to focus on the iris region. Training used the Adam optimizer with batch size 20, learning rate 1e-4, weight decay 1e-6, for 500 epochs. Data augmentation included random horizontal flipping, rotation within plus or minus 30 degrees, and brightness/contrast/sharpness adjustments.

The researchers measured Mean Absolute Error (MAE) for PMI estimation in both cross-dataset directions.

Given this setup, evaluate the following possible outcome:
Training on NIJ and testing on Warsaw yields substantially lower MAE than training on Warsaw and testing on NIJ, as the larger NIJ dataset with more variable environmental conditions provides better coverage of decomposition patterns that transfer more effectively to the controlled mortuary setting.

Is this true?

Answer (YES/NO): NO